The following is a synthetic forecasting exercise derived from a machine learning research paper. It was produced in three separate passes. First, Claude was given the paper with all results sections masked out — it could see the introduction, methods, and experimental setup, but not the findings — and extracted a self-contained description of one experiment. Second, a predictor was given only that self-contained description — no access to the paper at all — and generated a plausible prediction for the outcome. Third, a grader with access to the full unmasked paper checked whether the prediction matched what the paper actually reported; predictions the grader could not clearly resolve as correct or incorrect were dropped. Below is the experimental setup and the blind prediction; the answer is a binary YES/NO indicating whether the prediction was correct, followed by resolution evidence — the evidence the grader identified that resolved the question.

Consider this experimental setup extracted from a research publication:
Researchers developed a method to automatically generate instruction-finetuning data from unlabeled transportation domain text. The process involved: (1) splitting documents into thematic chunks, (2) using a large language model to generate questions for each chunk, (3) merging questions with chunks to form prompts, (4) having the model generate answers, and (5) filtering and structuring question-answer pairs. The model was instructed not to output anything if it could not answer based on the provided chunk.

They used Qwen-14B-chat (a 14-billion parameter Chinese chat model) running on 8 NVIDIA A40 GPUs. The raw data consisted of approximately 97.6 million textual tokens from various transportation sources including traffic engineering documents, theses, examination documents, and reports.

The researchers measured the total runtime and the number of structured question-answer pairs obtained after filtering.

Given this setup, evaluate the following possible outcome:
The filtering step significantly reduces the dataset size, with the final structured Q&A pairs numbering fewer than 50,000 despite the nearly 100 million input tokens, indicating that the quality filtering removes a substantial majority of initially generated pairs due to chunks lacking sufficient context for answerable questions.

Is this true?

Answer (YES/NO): NO